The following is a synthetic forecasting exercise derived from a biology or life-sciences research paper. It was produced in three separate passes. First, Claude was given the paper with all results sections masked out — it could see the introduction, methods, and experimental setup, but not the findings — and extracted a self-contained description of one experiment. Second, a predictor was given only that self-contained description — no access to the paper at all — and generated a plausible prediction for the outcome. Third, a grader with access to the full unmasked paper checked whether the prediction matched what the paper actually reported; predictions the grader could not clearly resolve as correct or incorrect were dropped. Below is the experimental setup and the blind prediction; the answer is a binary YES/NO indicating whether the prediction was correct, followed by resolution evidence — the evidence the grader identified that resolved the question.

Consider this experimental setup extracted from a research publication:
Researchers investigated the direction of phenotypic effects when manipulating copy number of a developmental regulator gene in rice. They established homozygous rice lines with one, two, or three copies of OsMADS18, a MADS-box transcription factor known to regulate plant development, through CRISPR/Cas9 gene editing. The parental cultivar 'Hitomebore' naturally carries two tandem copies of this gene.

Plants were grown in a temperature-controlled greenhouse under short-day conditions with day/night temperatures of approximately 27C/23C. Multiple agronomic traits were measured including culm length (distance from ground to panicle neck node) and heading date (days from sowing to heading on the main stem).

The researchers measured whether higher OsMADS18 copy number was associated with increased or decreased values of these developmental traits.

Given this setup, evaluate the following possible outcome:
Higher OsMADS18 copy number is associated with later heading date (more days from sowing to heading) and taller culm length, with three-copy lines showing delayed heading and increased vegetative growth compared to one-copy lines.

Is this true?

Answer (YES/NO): NO